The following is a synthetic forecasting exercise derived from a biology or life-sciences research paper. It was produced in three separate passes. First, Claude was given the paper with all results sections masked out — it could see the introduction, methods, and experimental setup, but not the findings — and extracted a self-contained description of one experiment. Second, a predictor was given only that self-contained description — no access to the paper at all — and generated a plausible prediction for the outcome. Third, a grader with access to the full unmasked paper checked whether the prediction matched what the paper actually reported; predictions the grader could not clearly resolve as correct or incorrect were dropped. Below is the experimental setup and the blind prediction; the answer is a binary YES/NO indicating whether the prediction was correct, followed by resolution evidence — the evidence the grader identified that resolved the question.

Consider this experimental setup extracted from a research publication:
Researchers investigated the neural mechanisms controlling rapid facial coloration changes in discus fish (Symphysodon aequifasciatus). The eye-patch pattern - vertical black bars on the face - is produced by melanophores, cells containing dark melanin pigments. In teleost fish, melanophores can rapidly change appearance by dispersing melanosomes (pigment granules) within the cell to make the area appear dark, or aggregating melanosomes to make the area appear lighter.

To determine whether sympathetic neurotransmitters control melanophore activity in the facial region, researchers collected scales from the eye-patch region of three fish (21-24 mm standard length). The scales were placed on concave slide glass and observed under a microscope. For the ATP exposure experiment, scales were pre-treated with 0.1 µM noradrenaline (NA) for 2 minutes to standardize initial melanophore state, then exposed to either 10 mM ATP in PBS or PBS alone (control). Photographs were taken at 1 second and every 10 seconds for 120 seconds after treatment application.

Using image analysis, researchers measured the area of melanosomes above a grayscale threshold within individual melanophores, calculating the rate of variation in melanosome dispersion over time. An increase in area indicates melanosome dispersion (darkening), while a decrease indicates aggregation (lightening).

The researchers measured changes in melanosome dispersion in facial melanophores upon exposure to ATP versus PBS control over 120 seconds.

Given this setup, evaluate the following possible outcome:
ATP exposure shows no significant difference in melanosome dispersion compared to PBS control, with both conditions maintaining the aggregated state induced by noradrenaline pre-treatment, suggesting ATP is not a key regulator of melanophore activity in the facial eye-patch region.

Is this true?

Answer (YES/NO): NO